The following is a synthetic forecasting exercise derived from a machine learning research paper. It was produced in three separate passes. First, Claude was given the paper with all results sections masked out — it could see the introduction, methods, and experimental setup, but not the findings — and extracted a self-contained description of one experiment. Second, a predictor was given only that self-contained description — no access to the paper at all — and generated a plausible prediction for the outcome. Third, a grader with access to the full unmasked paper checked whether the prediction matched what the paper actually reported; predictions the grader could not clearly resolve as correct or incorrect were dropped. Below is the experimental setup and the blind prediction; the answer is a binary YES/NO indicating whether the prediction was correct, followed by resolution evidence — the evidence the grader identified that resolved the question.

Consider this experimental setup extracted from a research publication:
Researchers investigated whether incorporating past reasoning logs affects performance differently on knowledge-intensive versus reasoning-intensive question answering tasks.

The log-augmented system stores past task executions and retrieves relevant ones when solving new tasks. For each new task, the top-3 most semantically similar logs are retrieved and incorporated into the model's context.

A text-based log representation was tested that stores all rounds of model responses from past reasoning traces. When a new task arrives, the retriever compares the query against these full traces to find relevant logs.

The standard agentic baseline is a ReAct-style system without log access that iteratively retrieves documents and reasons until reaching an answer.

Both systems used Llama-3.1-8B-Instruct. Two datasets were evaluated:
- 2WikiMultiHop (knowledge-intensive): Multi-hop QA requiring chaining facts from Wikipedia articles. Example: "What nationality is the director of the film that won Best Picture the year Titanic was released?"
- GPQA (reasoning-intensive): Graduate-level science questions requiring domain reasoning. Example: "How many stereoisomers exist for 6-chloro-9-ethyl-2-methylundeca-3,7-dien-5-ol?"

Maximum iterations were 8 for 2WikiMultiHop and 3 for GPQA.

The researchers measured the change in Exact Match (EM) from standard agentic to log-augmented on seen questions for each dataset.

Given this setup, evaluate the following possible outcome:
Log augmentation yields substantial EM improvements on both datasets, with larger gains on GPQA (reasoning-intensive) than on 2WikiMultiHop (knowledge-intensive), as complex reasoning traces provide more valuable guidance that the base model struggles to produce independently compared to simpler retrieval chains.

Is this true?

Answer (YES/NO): NO